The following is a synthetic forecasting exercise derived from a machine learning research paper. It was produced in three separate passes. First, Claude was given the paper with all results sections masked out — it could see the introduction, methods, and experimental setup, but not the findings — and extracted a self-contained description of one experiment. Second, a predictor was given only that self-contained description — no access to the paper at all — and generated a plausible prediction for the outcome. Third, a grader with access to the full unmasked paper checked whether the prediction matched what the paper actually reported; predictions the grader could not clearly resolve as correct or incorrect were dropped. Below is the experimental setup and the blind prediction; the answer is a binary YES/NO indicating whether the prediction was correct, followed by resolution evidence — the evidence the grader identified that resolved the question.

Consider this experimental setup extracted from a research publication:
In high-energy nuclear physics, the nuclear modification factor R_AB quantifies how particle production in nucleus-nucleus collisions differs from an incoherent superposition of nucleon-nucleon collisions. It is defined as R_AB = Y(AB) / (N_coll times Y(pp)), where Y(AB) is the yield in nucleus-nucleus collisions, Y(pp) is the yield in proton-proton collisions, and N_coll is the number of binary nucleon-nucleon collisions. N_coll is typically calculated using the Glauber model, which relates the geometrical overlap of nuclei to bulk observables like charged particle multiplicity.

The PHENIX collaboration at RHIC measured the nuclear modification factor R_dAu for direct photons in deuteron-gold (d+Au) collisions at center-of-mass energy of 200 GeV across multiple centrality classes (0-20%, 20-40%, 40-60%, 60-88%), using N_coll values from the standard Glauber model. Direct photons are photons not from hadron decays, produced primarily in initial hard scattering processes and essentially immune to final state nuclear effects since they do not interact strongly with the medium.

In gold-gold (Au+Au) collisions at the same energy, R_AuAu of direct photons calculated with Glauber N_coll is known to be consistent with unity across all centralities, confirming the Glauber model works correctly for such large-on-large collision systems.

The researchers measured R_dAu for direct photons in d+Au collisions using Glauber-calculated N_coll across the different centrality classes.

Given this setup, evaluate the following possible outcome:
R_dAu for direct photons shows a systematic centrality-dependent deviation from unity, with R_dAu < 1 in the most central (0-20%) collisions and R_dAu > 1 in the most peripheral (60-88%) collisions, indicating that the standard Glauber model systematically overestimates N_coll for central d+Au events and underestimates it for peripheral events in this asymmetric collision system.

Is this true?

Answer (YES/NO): YES